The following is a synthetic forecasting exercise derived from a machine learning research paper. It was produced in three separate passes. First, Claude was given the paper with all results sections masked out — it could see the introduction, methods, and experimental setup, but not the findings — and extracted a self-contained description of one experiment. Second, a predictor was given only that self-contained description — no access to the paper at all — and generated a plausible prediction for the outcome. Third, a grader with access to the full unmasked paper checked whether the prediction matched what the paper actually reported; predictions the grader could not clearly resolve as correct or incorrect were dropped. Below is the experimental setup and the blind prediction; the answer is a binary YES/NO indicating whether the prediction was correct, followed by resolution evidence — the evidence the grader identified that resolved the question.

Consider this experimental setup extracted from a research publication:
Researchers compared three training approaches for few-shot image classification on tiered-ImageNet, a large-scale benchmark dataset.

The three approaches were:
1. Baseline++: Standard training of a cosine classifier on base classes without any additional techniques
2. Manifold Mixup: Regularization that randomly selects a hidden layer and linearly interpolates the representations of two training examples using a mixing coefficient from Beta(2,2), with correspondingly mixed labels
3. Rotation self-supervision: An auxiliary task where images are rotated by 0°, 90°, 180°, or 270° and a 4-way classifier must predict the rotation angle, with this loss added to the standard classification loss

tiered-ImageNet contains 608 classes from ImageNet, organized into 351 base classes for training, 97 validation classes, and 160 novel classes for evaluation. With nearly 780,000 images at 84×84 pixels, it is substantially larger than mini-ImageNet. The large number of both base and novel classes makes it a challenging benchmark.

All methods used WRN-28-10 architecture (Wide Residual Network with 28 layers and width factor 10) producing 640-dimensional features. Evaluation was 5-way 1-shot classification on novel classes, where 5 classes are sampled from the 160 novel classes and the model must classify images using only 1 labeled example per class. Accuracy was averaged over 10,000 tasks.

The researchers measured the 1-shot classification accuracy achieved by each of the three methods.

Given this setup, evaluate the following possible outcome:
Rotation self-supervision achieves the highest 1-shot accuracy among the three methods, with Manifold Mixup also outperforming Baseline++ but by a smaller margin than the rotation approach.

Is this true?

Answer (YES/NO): YES